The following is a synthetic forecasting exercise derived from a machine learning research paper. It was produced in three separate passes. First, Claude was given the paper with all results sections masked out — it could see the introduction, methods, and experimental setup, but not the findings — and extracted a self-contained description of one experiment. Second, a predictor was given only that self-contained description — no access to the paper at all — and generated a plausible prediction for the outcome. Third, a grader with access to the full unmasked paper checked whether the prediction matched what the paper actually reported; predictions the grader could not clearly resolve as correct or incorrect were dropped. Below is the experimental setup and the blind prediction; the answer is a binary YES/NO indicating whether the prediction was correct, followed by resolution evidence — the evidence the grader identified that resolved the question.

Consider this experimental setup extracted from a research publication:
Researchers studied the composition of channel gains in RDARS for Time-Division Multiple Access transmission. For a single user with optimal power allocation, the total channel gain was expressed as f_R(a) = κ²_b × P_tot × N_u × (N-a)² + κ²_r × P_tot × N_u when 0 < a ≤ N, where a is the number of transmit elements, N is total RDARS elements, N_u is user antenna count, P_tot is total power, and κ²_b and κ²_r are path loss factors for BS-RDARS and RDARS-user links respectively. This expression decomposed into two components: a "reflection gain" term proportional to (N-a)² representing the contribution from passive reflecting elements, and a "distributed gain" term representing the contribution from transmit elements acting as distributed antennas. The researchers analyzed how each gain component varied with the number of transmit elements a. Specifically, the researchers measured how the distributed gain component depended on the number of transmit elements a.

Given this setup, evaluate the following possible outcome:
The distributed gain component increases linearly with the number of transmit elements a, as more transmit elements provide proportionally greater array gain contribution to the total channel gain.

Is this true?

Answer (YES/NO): NO